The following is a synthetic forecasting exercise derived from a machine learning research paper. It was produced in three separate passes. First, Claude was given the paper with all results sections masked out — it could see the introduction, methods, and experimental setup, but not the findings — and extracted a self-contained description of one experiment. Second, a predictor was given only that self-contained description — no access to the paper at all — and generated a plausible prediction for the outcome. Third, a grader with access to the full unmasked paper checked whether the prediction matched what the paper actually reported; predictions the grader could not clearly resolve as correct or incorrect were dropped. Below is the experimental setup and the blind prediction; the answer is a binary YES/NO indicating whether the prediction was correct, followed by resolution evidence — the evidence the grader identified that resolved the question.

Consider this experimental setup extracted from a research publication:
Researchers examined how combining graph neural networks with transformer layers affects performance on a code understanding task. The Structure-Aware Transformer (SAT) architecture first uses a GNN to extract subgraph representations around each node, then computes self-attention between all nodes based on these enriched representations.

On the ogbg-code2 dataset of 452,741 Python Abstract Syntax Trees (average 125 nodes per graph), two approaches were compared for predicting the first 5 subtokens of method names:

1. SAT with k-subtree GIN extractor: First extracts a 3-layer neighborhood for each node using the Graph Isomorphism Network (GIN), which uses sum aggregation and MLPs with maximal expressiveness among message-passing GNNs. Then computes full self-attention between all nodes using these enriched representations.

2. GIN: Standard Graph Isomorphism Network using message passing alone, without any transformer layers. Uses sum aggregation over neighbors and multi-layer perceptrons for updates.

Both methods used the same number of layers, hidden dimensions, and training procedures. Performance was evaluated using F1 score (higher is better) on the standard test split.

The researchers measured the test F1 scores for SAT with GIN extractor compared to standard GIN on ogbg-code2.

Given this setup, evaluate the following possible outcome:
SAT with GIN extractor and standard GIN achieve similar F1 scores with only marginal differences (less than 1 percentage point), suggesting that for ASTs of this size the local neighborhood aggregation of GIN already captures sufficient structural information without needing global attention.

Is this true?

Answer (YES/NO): NO